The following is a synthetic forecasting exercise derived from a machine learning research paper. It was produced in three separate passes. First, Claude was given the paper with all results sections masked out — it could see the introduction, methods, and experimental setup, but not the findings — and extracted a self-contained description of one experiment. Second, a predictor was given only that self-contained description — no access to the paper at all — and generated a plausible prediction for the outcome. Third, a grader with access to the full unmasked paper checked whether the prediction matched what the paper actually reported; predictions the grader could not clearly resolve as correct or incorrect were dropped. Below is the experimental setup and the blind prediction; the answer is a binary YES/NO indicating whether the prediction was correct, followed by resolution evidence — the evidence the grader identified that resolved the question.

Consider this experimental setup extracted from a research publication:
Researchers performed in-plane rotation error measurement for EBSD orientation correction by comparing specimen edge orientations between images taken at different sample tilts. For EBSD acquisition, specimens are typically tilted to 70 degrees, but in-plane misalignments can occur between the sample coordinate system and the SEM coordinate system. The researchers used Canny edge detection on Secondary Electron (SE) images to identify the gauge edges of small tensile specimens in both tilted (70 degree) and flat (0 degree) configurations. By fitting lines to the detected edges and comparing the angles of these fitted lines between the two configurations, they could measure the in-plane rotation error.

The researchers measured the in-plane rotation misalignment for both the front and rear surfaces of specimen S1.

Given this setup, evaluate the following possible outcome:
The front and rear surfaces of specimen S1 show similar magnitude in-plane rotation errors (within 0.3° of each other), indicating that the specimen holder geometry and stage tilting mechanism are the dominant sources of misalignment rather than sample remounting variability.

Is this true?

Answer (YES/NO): NO